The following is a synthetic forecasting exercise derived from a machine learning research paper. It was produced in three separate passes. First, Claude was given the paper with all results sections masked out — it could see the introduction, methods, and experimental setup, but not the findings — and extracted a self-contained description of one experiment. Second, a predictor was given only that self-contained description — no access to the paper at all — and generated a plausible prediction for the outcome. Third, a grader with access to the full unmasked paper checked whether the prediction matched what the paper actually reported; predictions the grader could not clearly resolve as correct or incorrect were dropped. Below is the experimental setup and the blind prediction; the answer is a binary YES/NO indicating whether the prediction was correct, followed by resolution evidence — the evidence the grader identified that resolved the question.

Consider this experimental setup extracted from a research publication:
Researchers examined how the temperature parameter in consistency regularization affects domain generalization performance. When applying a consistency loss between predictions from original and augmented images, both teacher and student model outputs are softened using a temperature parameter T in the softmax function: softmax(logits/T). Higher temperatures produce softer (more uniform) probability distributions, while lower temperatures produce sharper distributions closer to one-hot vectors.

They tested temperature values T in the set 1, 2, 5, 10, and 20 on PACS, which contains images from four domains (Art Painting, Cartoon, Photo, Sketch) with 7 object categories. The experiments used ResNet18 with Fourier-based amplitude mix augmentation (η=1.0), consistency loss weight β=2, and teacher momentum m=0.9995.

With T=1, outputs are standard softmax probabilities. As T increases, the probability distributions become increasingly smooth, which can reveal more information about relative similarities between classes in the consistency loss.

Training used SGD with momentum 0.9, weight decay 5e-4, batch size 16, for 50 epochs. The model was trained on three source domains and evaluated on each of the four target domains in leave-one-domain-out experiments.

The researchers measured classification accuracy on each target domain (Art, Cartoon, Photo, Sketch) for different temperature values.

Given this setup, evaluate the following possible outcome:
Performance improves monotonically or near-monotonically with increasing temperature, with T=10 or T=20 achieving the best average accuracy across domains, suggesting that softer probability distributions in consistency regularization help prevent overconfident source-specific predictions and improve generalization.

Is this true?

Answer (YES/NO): NO